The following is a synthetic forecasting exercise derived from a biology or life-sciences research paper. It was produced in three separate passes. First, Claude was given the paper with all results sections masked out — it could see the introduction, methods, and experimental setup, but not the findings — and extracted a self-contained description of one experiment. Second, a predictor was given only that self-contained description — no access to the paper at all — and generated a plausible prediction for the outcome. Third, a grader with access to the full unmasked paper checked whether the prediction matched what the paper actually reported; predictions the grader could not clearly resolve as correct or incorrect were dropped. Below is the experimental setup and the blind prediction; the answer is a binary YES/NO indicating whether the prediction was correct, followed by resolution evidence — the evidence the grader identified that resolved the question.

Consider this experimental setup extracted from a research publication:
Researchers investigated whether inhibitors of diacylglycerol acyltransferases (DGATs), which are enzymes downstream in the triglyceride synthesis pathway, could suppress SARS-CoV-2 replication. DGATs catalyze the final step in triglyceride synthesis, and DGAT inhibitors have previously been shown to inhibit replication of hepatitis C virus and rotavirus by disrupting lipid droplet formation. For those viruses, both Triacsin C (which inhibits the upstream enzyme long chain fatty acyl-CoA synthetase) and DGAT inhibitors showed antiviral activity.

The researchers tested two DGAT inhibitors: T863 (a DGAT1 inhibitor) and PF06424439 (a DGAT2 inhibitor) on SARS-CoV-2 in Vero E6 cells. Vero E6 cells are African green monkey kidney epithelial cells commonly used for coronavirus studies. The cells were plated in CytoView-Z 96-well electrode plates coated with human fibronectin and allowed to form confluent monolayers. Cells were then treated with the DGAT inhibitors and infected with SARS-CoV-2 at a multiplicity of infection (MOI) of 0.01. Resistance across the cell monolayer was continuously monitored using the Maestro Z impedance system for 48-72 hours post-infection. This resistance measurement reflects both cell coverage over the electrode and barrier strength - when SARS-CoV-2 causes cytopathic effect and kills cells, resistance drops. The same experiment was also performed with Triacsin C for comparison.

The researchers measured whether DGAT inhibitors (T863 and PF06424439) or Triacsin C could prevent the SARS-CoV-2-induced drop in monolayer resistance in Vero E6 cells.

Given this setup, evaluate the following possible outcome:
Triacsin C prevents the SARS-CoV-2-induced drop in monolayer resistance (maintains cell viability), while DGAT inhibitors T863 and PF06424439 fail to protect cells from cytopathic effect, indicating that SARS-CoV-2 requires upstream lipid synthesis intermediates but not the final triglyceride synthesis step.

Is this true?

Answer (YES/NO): YES